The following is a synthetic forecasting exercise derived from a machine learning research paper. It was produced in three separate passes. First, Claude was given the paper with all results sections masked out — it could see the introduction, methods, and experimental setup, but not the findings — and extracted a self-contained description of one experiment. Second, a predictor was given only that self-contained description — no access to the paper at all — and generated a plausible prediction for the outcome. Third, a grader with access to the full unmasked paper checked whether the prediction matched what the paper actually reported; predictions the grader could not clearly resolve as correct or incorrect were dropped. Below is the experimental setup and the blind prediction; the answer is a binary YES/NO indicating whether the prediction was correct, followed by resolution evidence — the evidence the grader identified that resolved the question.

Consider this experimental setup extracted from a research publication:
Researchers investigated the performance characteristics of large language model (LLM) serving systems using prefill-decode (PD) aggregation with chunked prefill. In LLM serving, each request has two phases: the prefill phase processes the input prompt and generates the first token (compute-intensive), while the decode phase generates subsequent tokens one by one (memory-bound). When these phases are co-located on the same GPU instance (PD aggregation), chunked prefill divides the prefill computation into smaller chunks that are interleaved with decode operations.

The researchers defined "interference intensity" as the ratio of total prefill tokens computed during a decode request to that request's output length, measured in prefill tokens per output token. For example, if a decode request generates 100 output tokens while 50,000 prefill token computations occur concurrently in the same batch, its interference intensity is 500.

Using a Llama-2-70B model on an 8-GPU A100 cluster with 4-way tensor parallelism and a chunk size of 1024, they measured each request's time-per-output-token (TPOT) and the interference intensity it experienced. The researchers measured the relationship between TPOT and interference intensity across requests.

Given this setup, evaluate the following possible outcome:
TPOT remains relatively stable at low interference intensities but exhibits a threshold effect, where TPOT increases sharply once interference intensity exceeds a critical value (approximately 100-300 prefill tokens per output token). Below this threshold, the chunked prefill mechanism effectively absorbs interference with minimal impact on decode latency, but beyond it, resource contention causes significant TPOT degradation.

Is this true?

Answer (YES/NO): NO